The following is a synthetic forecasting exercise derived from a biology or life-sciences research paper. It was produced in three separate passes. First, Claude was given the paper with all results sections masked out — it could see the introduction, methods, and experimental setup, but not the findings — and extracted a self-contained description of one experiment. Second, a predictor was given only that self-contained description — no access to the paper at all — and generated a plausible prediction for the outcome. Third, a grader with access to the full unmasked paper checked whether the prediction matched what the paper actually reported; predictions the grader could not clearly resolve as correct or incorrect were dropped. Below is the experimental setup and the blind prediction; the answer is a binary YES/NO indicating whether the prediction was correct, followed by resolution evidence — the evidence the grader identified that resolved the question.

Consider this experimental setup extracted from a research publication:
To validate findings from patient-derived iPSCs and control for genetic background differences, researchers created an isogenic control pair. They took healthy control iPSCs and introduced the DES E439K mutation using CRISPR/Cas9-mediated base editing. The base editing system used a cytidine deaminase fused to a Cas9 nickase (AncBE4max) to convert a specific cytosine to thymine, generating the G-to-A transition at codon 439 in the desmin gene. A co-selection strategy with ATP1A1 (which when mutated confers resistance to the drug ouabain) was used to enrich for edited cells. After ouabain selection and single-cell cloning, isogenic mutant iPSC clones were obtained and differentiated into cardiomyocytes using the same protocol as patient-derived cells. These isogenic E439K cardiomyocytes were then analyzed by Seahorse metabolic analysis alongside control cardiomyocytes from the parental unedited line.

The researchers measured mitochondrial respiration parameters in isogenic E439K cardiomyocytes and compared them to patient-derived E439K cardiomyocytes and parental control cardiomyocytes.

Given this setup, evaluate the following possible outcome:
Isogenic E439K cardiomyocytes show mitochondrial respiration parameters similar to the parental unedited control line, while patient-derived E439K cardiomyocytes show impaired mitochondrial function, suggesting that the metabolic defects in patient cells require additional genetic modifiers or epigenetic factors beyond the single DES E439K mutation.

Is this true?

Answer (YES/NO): NO